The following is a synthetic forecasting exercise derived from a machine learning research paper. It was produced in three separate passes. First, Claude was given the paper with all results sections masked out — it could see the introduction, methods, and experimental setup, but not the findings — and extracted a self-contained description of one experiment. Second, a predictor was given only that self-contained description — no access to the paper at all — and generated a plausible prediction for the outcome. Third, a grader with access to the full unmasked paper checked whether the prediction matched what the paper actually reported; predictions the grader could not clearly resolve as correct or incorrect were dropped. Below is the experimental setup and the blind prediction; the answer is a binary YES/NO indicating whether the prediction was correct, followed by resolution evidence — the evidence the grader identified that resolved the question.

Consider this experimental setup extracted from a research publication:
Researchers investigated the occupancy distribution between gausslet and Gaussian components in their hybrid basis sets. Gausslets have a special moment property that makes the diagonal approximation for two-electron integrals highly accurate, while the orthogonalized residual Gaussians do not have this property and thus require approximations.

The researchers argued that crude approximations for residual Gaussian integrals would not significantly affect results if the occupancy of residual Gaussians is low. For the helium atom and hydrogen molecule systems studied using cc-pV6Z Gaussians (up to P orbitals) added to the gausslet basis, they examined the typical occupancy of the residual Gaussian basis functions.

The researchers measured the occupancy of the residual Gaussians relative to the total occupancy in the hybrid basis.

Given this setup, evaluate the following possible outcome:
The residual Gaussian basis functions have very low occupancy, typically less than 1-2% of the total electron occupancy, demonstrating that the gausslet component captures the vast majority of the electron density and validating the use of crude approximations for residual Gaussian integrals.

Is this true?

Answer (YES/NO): YES